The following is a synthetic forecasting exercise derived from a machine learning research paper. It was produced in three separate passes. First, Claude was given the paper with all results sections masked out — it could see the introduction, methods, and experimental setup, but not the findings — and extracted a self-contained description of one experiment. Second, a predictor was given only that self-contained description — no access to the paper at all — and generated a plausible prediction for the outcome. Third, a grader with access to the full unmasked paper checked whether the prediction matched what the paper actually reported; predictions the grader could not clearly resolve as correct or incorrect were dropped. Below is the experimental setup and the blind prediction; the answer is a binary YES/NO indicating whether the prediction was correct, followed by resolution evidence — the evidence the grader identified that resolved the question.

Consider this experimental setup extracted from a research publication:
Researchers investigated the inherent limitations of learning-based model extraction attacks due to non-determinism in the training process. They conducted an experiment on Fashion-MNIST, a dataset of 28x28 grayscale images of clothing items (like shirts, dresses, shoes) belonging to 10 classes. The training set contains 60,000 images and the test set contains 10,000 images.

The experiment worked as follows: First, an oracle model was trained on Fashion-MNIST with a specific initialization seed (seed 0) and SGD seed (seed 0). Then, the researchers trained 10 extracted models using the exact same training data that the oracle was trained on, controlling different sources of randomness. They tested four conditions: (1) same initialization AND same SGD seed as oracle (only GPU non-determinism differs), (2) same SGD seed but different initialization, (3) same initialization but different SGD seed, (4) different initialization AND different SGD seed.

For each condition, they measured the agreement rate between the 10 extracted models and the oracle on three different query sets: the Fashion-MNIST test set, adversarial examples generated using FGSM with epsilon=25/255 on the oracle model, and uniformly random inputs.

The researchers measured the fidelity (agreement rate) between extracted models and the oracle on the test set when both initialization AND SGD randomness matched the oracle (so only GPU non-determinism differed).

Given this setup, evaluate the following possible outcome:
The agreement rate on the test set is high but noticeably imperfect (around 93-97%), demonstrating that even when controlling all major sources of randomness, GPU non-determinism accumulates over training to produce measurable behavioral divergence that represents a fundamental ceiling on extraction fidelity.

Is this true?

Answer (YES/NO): YES